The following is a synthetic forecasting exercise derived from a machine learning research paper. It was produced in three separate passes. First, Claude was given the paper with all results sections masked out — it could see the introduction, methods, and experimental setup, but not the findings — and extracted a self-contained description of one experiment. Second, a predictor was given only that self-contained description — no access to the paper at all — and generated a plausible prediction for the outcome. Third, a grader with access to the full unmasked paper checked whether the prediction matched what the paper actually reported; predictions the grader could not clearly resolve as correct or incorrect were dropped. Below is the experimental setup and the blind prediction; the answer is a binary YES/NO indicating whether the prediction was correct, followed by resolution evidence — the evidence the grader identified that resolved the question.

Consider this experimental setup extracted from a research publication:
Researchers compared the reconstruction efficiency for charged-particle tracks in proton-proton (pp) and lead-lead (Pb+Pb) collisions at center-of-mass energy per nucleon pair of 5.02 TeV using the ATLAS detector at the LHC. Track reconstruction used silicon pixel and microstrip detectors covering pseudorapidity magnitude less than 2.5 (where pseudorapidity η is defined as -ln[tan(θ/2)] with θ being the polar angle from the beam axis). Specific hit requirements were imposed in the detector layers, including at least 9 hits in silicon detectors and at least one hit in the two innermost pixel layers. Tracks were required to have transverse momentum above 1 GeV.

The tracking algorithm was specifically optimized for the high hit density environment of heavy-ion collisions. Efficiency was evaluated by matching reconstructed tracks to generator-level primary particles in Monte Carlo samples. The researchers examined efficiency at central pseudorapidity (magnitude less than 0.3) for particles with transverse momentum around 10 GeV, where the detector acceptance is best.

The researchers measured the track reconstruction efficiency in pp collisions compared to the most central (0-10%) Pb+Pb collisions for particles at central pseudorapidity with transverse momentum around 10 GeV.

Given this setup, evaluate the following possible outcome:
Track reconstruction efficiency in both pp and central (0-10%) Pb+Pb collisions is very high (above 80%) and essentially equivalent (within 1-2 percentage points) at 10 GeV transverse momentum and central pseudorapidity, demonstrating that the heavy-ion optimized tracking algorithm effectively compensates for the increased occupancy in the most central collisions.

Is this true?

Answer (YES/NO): NO